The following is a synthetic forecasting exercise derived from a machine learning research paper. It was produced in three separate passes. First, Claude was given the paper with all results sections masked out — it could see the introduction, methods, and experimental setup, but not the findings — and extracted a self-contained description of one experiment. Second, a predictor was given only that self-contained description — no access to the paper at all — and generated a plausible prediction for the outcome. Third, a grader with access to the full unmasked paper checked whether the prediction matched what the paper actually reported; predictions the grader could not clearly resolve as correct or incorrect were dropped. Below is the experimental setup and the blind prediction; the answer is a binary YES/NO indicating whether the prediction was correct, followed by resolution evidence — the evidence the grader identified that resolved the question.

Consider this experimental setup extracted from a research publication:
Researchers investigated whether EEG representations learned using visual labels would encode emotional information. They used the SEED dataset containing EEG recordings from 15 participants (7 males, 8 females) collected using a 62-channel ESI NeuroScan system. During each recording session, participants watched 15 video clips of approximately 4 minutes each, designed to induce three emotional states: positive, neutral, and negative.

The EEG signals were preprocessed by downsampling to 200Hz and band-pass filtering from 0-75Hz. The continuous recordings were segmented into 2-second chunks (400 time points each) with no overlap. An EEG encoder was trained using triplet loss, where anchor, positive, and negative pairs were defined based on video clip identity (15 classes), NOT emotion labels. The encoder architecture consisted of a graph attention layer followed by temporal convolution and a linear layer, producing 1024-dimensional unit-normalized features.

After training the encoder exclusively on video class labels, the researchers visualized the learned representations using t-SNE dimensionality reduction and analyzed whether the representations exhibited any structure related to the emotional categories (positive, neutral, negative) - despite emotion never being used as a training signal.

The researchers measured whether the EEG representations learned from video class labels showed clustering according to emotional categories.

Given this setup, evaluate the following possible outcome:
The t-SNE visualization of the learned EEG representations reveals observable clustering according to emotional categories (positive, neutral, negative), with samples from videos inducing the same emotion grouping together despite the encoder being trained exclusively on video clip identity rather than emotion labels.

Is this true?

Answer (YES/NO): YES